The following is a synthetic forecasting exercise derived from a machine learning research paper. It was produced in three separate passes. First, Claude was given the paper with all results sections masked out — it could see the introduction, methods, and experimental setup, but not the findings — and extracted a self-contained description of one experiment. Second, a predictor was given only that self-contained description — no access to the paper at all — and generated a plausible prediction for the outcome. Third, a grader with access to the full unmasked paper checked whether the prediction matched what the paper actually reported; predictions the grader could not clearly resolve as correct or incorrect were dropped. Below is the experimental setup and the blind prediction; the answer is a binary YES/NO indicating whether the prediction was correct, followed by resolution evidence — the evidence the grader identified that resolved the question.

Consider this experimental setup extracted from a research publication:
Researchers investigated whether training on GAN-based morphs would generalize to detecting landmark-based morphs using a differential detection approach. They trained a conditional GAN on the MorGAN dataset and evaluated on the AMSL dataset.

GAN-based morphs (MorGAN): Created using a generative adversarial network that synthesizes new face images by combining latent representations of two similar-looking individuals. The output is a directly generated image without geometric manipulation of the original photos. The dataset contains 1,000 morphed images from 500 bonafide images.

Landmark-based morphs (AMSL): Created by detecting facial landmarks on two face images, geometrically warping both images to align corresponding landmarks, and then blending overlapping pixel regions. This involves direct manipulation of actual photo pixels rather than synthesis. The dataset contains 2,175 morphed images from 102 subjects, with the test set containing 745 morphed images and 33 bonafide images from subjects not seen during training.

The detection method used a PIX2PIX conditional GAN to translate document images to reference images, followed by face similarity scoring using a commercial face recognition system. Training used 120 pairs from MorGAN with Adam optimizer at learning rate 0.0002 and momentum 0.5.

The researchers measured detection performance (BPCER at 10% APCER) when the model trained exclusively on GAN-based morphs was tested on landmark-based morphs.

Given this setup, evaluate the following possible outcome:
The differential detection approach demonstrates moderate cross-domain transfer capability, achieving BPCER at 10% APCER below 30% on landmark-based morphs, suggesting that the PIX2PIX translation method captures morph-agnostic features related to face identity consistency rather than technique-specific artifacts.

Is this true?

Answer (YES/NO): NO